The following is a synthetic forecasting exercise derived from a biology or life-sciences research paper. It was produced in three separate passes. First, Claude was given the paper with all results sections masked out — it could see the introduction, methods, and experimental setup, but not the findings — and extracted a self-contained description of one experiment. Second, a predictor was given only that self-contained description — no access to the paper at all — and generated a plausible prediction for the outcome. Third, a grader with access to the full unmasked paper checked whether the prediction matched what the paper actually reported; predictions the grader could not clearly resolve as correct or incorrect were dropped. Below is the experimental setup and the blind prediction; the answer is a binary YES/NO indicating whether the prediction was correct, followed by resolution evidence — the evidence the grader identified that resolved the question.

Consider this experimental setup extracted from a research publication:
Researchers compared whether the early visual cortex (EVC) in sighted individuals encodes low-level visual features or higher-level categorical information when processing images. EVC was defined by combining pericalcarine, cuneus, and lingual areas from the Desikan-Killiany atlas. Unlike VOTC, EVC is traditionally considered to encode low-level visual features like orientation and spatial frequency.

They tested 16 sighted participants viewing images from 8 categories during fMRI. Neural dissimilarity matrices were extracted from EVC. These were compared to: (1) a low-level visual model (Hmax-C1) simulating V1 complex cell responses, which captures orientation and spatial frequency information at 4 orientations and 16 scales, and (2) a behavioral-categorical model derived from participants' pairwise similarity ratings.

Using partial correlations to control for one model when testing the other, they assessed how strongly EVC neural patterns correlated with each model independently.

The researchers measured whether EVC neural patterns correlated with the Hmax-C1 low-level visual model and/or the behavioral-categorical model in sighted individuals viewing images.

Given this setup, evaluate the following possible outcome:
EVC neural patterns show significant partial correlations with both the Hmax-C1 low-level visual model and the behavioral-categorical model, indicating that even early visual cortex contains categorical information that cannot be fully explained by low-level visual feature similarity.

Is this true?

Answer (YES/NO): YES